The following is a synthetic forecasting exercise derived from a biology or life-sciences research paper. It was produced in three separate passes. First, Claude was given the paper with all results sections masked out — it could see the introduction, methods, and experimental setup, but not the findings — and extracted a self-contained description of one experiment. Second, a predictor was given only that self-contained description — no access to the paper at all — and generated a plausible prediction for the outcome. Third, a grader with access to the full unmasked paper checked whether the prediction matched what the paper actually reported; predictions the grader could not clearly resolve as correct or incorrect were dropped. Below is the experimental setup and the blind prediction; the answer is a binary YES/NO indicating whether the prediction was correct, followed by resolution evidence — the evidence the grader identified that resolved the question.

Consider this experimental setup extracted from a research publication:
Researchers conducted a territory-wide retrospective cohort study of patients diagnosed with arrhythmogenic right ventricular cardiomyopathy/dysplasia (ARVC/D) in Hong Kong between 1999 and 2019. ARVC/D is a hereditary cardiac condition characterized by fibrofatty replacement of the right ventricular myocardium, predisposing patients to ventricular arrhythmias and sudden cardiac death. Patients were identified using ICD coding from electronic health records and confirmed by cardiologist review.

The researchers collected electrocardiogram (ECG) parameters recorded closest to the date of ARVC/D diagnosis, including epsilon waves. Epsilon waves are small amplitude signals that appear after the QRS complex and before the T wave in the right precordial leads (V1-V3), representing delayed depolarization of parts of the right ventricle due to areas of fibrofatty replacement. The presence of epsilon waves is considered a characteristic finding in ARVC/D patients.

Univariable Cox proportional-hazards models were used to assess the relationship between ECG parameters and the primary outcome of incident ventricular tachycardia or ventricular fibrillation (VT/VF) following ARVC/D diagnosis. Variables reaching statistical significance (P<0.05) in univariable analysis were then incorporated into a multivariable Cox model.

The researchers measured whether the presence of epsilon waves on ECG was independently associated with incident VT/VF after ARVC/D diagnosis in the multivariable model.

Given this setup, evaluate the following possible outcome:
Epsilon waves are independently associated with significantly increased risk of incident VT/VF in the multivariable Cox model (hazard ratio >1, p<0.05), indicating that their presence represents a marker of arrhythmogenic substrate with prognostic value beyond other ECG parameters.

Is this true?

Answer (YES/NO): NO